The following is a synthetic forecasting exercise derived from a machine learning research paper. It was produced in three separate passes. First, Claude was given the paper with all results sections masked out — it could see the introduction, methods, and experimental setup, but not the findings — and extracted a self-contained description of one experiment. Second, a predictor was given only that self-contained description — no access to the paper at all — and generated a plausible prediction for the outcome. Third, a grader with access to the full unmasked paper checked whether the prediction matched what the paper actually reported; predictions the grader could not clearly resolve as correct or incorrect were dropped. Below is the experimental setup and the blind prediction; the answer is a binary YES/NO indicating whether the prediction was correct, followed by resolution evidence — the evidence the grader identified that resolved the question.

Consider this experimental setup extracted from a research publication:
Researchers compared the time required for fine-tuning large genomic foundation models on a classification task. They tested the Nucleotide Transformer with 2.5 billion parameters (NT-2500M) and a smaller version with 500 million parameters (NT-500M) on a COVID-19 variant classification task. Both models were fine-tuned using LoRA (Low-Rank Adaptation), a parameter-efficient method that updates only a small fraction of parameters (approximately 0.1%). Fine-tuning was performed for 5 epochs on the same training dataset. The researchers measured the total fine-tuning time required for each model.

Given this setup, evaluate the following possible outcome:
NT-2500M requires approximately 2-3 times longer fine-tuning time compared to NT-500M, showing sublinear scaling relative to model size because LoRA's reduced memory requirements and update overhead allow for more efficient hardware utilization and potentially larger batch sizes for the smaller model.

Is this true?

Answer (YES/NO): NO